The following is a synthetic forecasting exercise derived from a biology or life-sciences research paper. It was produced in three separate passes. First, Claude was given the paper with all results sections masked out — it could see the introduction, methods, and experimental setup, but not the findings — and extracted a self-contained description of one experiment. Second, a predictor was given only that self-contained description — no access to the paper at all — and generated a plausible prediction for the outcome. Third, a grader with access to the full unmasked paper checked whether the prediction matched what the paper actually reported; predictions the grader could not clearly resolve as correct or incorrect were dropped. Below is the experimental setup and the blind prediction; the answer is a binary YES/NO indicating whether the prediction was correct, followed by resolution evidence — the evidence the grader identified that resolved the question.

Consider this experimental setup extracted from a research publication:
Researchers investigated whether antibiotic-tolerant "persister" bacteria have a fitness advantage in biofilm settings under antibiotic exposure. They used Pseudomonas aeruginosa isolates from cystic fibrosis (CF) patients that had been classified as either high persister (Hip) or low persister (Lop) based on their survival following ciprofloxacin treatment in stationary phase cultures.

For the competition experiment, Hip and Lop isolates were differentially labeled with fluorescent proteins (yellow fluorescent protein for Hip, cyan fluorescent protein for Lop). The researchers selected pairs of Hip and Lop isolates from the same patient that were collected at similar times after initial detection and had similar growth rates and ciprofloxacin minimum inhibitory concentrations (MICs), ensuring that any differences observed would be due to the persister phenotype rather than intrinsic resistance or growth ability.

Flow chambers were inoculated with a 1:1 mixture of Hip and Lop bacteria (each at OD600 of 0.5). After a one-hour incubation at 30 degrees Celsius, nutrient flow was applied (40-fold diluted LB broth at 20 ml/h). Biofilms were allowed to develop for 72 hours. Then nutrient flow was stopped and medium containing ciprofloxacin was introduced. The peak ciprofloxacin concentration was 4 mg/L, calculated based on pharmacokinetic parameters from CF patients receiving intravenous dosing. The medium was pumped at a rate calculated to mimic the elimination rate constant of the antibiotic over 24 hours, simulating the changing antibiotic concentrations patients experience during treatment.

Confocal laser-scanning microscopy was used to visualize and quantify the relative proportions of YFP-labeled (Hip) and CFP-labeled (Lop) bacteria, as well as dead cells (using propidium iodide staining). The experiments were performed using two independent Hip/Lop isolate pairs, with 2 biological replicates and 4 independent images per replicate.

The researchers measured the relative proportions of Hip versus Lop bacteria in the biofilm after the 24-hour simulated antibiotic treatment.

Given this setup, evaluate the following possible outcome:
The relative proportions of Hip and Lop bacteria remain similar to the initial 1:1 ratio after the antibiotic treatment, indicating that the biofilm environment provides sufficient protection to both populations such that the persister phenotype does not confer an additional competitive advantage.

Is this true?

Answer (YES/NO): NO